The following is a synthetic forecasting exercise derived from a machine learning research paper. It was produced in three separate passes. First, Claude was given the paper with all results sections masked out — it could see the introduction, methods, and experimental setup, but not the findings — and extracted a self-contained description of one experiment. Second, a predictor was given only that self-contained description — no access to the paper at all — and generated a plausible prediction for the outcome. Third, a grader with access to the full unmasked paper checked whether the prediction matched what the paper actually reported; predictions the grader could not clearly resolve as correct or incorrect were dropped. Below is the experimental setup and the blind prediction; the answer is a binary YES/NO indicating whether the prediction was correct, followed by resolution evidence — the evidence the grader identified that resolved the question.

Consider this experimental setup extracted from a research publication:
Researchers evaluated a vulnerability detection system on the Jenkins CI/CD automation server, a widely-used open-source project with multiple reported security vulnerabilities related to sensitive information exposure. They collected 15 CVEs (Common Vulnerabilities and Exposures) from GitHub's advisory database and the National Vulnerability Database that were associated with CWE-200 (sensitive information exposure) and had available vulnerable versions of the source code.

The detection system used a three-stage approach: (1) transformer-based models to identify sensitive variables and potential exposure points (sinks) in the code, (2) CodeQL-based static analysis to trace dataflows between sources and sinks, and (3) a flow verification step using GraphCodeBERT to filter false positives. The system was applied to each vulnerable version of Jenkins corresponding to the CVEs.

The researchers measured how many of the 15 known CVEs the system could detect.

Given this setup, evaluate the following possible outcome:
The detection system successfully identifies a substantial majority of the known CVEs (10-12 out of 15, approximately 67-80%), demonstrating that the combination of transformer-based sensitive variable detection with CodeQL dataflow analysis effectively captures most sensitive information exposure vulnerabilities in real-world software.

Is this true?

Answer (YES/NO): NO